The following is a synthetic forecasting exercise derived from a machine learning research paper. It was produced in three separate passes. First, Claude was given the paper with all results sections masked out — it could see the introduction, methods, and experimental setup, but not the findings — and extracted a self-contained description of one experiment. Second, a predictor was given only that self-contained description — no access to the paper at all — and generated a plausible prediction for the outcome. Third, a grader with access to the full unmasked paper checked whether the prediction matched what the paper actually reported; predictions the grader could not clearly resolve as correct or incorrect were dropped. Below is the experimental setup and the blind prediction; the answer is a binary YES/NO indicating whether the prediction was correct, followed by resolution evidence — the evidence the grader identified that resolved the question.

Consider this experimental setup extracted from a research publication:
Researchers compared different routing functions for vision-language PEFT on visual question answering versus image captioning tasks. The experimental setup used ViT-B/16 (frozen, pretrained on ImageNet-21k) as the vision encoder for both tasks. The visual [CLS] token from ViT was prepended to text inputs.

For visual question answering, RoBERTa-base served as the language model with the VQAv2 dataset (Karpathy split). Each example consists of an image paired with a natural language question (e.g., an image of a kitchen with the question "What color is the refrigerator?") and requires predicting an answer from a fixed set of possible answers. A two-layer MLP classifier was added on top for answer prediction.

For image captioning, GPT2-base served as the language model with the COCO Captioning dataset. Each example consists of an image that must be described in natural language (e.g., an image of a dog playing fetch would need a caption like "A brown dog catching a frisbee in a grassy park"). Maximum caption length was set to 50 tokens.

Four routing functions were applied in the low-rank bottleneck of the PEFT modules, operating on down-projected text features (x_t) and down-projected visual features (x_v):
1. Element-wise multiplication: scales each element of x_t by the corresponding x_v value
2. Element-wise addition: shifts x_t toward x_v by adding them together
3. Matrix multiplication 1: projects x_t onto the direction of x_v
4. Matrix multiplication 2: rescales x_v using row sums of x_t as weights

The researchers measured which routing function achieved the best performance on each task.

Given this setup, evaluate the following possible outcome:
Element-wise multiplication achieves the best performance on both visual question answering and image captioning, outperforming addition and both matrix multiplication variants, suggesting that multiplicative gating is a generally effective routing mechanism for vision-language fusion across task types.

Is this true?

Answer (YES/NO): NO